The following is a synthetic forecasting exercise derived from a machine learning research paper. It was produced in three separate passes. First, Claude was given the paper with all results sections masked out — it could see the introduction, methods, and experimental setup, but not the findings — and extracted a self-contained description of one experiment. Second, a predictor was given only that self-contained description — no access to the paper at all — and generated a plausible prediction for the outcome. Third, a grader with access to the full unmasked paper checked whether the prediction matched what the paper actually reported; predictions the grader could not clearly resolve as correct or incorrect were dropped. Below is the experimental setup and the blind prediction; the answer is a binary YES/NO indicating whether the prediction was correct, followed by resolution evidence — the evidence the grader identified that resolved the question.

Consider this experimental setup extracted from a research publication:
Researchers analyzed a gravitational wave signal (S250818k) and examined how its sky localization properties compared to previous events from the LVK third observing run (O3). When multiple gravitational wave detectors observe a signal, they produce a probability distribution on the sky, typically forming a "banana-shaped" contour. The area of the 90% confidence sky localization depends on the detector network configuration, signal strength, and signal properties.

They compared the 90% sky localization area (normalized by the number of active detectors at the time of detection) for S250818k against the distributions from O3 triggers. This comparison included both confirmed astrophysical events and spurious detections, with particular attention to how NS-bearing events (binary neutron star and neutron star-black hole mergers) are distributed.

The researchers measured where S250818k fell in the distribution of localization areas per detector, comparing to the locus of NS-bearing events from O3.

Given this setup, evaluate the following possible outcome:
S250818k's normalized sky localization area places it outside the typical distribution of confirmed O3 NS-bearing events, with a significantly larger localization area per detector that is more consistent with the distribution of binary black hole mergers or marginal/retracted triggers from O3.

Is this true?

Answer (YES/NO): NO